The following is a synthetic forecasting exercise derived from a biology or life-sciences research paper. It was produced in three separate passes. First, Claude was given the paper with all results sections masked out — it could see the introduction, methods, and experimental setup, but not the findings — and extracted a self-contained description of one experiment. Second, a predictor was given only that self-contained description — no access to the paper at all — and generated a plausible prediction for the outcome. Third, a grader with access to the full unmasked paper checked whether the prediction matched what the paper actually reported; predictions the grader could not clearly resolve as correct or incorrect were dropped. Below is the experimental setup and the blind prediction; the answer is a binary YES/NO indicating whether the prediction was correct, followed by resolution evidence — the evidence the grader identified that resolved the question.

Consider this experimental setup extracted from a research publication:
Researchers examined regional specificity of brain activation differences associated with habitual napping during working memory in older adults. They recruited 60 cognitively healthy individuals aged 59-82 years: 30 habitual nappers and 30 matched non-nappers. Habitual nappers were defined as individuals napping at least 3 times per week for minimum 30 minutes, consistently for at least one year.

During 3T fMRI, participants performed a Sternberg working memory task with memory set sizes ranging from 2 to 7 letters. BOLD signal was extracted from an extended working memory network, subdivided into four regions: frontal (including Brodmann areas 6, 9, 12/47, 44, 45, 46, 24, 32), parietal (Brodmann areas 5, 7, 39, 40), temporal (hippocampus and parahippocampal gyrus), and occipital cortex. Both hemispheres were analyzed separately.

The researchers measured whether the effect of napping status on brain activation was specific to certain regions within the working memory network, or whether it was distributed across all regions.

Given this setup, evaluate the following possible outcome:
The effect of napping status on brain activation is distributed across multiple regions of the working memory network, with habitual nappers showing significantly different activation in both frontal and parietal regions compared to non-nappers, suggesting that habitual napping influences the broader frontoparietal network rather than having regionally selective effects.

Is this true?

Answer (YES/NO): NO